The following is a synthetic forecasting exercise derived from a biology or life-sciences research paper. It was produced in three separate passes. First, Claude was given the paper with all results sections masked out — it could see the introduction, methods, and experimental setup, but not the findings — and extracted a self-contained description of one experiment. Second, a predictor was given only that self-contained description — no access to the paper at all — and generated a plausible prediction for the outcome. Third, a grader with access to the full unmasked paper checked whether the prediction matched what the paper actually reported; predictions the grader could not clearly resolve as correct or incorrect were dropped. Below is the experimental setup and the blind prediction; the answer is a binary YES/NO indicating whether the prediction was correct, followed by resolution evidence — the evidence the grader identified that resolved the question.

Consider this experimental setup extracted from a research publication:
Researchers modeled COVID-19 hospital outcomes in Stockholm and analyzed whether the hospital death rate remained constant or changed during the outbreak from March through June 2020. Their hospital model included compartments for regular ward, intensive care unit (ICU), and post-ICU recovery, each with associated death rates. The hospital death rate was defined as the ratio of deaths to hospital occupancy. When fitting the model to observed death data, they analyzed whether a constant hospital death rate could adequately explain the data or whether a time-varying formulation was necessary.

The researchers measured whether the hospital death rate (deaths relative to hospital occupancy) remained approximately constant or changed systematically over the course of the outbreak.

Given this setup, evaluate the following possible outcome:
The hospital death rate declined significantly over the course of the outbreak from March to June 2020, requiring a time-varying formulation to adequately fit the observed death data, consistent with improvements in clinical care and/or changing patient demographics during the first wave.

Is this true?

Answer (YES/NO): YES